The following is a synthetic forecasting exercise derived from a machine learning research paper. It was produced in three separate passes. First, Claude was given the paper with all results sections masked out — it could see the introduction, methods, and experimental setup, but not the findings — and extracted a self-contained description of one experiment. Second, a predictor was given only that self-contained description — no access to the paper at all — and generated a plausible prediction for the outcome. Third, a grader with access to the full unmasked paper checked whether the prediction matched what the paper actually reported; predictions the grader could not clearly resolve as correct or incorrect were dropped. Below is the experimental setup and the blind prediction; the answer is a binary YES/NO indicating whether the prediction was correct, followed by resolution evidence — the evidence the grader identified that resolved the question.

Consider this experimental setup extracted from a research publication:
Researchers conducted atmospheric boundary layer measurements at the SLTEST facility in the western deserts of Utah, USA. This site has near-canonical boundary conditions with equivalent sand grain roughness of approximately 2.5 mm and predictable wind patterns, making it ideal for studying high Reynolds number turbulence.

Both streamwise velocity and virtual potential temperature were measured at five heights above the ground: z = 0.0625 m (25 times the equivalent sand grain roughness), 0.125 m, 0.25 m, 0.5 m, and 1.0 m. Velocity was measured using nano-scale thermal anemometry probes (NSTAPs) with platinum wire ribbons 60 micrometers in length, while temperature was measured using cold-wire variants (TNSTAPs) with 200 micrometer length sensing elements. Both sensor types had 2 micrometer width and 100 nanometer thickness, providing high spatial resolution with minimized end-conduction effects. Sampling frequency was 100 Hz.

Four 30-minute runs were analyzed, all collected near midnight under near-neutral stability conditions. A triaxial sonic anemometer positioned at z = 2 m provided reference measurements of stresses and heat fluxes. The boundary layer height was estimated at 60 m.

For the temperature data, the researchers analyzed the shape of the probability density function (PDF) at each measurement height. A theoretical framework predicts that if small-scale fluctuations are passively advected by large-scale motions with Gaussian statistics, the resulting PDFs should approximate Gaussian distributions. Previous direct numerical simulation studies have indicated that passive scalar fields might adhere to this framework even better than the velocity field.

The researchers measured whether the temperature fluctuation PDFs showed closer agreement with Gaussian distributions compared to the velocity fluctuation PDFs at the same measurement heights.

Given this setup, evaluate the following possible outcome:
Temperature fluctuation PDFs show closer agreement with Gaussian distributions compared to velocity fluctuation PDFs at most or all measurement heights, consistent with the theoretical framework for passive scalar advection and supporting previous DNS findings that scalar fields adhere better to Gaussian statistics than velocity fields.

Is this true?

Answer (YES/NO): YES